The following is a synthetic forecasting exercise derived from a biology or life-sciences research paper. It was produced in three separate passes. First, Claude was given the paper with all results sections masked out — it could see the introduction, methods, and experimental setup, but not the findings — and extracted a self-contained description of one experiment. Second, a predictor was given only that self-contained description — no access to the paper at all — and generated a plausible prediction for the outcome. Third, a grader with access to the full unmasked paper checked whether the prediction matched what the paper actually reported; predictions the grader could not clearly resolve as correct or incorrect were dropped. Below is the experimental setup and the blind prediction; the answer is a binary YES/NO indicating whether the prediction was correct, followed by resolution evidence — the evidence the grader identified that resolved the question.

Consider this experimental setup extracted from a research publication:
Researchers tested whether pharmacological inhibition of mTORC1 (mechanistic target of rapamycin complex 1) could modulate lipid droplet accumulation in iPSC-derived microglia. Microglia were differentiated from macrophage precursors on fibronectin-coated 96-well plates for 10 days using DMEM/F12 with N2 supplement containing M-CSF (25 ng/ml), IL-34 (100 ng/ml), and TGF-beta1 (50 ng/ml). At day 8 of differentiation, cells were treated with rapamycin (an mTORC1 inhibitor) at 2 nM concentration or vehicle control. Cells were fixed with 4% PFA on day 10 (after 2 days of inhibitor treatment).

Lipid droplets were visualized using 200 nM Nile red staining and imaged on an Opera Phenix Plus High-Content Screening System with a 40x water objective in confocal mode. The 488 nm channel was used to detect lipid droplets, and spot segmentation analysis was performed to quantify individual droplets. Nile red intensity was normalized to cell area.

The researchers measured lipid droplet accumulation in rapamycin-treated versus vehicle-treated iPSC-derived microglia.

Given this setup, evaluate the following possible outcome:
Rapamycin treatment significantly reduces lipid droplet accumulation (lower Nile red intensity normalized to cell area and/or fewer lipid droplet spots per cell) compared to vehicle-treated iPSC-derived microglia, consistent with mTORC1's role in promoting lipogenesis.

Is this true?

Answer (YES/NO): NO